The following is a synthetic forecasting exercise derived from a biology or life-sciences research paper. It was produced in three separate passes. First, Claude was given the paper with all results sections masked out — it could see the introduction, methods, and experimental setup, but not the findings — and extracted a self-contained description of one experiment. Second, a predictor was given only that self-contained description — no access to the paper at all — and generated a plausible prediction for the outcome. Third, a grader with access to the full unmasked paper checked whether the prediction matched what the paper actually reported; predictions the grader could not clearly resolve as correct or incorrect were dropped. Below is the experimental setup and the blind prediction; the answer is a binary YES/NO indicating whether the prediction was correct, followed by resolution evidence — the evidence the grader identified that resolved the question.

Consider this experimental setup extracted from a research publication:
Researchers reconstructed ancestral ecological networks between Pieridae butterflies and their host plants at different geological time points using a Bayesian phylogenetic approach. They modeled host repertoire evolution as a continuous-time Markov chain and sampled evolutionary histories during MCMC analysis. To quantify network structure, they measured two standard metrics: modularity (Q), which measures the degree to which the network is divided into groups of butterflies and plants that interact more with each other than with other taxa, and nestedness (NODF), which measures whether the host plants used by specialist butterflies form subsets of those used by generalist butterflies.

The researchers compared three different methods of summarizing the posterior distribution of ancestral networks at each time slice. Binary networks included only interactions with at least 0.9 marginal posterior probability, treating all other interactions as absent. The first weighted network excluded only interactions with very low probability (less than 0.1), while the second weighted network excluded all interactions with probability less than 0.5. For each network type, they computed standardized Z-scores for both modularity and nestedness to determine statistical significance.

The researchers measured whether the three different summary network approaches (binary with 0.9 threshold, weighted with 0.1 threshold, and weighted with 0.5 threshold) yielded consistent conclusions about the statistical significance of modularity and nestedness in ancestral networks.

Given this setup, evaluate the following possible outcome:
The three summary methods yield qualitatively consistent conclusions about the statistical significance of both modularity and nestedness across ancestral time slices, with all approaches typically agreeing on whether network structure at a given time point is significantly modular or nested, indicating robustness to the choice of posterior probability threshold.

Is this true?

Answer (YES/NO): NO